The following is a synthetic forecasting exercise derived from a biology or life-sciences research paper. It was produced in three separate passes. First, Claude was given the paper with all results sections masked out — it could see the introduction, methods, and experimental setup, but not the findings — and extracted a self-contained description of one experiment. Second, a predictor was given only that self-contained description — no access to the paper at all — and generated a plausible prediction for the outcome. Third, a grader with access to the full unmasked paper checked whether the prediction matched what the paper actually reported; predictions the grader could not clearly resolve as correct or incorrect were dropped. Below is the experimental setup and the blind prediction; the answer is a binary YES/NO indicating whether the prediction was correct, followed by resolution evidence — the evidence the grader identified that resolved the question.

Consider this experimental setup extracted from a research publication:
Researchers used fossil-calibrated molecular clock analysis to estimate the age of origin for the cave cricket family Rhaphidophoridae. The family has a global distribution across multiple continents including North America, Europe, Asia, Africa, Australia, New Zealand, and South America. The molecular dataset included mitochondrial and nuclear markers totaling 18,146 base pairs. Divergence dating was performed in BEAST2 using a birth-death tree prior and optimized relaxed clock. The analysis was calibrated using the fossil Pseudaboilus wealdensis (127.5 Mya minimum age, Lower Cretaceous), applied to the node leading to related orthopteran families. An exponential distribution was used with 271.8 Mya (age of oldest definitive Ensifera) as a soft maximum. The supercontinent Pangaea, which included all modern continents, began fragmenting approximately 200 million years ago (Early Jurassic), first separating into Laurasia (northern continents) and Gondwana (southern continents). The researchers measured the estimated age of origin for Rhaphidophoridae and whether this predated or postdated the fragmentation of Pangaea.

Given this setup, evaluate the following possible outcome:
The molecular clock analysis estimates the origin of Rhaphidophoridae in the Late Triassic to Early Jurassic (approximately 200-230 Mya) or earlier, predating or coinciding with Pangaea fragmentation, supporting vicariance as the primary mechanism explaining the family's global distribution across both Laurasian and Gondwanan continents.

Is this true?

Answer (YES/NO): NO